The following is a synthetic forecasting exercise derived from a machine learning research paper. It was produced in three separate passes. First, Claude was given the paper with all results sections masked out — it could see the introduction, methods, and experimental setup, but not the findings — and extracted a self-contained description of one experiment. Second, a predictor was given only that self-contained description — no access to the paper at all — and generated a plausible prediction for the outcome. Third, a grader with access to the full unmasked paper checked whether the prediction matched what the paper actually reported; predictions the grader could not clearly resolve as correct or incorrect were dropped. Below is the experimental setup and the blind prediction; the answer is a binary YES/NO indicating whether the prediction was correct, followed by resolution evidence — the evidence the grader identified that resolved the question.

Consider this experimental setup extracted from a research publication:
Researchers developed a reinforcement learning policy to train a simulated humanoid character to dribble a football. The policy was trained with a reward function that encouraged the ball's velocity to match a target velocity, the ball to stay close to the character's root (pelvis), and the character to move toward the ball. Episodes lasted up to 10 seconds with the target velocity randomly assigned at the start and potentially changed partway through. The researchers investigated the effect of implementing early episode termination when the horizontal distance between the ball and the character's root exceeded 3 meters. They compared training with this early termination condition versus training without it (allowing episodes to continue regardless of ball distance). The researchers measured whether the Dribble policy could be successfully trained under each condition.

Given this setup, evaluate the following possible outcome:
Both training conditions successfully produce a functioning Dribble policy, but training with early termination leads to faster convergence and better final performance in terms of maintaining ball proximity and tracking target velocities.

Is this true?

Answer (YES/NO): NO